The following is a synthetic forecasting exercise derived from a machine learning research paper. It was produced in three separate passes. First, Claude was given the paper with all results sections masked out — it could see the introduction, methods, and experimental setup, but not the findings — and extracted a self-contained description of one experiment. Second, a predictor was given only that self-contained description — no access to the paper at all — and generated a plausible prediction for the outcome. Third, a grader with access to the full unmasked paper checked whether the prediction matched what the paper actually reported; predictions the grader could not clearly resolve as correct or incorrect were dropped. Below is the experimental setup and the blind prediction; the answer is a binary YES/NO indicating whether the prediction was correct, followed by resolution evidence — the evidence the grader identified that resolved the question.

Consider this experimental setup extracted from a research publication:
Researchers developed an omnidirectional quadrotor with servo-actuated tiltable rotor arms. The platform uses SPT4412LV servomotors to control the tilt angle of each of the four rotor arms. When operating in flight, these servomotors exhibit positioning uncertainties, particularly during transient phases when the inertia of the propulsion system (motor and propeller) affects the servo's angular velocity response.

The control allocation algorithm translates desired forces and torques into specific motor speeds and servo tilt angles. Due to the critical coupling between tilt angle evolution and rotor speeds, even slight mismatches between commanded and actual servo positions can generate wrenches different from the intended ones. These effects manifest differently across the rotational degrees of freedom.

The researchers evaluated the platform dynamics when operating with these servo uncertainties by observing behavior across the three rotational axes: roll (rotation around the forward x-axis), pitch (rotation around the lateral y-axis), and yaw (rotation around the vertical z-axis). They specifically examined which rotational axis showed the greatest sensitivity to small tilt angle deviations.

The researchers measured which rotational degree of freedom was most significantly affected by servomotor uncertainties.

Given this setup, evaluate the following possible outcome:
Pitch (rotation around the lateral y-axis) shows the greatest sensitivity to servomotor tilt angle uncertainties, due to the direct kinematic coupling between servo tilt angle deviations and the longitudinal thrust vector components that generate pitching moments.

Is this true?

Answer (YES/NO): NO